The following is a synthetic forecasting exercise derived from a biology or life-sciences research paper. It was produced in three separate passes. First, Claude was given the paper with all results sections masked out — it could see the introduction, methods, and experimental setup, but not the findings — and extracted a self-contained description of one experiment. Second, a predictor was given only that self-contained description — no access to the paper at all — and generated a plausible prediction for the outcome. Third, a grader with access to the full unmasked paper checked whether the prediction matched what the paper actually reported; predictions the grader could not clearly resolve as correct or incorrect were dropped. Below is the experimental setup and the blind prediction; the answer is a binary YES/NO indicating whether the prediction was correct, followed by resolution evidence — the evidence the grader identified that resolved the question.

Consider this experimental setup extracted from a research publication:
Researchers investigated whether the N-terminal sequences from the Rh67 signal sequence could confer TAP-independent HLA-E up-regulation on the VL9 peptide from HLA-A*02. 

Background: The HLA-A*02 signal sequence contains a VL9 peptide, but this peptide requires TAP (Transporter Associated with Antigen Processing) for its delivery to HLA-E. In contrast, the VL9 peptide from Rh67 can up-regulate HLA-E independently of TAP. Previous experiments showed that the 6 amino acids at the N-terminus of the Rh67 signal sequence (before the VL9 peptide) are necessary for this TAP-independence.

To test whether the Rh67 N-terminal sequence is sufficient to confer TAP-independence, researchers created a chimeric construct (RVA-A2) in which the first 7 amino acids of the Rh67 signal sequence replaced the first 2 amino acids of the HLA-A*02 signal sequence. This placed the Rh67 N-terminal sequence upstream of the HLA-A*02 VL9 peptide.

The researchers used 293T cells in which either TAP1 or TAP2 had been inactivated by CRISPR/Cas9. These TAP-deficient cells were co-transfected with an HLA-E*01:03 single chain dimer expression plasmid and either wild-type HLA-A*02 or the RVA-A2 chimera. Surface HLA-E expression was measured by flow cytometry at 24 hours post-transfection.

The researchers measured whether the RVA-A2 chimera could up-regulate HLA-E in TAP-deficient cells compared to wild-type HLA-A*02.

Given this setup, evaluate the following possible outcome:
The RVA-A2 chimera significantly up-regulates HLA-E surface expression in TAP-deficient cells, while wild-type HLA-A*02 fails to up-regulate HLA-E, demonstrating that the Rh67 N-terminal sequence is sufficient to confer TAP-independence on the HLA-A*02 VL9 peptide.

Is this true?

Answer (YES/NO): YES